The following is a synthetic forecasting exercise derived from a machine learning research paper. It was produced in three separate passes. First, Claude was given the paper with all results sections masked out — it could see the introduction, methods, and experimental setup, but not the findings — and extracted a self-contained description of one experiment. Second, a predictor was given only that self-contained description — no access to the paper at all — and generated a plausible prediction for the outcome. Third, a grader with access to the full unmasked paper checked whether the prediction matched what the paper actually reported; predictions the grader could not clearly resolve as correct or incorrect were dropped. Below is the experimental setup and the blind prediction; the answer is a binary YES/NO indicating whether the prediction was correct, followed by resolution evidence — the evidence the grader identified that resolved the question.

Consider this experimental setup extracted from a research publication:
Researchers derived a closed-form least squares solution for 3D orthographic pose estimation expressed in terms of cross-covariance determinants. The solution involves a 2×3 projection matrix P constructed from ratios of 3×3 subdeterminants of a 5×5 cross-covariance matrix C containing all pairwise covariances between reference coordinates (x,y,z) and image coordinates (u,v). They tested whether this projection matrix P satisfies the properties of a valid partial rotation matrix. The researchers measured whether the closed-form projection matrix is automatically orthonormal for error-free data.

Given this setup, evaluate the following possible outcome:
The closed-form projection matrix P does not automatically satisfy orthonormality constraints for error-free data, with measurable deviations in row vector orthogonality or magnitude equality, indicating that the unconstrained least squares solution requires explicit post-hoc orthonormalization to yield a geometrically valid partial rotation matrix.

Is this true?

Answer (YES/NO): NO